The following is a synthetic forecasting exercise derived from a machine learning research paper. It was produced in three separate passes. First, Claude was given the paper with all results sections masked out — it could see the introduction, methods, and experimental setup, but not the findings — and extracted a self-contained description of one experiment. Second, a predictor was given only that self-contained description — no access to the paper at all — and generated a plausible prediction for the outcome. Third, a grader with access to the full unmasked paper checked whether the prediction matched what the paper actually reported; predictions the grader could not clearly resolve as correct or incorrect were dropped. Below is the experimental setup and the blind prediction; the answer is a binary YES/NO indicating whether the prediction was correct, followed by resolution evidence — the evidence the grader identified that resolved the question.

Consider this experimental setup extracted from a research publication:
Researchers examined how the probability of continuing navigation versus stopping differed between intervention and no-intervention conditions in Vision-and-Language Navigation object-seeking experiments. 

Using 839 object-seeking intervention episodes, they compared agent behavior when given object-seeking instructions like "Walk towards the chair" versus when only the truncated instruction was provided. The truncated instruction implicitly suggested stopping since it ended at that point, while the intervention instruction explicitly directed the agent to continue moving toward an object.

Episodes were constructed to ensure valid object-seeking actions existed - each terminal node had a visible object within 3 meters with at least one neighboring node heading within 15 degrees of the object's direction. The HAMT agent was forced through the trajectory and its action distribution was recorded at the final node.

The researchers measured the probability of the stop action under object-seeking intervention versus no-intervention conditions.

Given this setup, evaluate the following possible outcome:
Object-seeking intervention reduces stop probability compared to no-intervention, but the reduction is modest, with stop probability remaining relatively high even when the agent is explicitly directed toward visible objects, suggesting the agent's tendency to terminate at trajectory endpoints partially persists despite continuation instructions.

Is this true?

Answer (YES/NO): YES